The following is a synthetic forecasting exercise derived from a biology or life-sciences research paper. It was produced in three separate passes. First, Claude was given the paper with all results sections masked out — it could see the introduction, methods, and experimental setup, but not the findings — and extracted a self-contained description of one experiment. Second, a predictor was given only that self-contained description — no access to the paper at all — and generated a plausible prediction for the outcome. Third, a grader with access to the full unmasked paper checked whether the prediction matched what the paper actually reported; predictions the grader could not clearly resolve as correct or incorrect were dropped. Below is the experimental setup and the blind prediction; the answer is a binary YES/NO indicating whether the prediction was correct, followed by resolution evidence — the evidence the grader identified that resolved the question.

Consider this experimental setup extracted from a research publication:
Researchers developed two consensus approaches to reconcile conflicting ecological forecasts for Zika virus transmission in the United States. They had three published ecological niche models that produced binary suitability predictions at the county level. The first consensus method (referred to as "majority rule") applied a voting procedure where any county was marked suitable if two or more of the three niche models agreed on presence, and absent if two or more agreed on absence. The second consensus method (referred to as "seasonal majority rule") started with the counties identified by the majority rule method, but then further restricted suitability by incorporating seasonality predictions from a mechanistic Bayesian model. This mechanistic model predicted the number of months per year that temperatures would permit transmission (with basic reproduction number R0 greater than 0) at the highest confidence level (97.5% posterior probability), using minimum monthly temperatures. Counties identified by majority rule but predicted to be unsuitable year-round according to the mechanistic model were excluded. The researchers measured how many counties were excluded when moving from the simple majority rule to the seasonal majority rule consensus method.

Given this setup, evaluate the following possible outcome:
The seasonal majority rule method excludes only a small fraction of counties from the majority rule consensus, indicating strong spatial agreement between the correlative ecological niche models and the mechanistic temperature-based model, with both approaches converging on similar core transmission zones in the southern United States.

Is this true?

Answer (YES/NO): YES